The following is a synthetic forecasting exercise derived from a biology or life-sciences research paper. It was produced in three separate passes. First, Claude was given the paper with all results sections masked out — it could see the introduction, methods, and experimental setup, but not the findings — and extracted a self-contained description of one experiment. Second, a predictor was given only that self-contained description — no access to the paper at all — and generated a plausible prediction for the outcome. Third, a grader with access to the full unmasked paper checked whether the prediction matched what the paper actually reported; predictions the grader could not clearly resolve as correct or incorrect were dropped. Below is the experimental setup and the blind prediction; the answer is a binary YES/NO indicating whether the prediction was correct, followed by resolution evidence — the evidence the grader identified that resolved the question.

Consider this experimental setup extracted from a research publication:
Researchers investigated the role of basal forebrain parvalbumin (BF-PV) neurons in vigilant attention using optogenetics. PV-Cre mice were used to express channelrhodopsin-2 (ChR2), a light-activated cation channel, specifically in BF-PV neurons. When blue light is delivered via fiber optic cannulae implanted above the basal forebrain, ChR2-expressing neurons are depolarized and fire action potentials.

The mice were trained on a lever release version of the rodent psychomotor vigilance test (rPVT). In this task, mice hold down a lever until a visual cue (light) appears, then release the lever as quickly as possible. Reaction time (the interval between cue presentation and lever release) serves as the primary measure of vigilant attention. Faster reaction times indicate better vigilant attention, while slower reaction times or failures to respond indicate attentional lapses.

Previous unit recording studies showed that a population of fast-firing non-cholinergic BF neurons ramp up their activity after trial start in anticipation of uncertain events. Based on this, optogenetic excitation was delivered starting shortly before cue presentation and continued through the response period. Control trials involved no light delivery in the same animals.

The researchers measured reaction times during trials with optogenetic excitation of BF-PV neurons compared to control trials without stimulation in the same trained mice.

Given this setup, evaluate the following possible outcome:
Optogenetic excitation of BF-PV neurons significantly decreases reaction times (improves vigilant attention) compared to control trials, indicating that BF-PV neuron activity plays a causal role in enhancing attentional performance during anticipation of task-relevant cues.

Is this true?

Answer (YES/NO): YES